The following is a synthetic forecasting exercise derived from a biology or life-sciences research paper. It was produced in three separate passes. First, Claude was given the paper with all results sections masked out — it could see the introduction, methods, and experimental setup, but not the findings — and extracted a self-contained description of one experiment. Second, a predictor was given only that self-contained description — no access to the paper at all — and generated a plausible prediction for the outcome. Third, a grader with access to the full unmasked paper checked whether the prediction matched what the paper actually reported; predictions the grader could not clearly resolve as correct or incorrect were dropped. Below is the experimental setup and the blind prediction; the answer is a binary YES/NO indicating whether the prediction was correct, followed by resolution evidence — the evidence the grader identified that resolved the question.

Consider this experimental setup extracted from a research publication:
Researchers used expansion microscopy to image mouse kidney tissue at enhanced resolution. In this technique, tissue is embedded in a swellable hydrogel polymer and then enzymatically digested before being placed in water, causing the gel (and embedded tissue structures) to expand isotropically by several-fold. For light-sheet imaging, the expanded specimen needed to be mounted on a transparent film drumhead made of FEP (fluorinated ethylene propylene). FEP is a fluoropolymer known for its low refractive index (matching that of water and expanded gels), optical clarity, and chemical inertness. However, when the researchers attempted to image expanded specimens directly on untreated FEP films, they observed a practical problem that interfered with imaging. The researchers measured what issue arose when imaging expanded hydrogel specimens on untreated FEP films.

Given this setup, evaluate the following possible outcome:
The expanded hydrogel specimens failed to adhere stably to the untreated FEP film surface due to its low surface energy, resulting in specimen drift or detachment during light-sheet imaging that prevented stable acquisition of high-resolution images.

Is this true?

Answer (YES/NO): YES